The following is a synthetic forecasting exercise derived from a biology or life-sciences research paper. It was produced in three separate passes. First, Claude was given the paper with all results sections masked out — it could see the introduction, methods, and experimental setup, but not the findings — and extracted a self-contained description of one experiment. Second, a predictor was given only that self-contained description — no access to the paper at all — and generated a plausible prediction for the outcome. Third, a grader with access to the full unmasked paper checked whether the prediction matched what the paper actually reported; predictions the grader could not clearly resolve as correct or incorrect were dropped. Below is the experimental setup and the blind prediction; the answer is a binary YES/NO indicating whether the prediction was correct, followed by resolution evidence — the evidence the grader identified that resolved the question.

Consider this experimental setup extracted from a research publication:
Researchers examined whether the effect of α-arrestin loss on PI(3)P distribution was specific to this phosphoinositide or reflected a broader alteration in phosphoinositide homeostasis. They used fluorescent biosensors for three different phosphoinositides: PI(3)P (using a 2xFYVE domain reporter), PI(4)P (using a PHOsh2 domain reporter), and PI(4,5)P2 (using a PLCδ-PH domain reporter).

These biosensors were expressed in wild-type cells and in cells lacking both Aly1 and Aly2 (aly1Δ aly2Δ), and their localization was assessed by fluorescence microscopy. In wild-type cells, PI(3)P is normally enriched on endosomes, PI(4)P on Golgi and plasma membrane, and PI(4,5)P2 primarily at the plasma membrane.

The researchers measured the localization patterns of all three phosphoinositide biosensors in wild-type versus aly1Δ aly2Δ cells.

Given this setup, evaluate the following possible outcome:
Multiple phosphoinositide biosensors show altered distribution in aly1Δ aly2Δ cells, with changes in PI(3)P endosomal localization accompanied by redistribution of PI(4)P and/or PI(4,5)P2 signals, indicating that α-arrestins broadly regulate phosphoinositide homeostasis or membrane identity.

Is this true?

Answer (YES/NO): NO